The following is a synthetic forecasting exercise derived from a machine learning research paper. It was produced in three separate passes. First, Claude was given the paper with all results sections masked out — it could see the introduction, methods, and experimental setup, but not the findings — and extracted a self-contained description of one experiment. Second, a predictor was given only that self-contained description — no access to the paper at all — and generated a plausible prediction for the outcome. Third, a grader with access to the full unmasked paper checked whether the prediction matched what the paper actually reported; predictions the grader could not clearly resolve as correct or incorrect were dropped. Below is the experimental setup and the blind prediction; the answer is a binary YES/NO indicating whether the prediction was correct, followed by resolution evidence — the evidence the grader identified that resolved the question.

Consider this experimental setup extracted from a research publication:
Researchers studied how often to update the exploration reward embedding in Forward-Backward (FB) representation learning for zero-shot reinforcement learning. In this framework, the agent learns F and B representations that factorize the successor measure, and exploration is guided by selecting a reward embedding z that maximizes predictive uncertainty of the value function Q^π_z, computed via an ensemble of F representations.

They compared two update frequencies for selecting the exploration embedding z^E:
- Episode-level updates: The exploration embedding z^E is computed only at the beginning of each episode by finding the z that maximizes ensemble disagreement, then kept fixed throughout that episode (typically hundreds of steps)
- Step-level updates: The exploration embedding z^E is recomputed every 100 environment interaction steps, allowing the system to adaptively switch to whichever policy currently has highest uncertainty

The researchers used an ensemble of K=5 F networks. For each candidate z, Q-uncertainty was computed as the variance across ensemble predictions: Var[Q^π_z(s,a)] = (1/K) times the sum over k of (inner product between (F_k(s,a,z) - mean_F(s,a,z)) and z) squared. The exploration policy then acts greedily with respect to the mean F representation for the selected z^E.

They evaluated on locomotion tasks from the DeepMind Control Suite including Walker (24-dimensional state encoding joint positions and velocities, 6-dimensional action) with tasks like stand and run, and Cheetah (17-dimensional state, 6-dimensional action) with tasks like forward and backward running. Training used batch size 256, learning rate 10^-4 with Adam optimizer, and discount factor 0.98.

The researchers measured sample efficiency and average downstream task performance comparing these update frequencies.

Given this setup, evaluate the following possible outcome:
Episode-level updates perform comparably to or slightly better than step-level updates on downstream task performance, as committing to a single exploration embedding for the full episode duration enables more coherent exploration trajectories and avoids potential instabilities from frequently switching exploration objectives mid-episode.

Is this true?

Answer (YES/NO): NO